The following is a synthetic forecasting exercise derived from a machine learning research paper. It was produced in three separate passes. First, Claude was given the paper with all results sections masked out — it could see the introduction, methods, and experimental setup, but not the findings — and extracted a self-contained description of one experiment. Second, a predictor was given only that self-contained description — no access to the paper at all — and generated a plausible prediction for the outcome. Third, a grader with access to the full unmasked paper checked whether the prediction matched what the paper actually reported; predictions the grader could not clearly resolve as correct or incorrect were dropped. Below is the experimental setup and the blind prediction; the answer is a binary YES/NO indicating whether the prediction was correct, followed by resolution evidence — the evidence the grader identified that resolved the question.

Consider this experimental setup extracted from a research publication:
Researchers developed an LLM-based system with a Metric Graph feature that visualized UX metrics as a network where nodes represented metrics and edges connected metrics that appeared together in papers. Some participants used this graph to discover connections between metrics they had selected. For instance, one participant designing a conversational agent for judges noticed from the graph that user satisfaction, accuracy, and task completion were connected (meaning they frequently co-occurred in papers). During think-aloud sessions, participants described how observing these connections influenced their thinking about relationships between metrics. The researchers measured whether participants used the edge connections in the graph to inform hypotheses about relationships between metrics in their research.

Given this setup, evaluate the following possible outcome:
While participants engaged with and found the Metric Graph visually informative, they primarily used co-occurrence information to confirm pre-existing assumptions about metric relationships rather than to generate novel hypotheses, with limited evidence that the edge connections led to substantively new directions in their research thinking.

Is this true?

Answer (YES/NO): NO